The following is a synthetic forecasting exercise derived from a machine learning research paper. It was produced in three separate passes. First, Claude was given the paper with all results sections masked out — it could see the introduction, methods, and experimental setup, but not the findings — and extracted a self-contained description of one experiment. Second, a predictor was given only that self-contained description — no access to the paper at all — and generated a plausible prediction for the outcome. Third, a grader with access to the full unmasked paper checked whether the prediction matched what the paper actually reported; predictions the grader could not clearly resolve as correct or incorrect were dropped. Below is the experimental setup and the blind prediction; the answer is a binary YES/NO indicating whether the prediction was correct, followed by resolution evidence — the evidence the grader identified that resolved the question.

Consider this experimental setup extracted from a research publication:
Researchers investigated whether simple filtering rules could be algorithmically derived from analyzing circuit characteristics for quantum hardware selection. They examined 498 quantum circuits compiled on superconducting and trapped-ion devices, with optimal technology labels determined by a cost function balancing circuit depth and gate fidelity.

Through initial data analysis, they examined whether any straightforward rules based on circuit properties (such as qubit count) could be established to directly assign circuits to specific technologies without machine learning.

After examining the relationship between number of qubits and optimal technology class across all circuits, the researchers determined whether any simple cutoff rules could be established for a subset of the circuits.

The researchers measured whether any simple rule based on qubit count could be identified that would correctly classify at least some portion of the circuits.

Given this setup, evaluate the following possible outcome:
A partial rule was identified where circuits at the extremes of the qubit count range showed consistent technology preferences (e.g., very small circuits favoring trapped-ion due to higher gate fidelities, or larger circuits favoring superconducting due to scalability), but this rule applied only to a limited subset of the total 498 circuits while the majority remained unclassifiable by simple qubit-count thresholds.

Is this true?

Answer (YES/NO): NO